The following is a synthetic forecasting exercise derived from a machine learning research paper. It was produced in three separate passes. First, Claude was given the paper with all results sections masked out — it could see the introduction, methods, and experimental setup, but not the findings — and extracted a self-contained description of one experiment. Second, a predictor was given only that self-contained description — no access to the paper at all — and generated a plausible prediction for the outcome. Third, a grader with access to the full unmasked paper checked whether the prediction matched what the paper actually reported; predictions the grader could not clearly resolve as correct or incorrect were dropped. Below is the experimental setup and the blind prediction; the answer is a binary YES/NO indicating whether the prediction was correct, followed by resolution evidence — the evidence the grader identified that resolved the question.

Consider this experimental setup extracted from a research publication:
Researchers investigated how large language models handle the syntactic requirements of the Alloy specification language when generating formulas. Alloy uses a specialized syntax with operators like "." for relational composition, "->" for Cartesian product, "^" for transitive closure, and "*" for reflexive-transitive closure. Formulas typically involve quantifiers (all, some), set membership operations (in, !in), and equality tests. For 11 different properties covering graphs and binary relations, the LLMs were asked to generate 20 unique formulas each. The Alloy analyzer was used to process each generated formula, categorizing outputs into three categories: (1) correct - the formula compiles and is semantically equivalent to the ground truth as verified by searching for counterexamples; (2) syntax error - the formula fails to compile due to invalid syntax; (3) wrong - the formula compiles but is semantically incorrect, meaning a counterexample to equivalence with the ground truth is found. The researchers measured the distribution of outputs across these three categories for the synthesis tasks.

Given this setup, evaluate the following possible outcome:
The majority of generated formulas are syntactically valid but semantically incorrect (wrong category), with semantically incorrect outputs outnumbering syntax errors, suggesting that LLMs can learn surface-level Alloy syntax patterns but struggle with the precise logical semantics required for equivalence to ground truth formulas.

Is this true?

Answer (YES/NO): NO